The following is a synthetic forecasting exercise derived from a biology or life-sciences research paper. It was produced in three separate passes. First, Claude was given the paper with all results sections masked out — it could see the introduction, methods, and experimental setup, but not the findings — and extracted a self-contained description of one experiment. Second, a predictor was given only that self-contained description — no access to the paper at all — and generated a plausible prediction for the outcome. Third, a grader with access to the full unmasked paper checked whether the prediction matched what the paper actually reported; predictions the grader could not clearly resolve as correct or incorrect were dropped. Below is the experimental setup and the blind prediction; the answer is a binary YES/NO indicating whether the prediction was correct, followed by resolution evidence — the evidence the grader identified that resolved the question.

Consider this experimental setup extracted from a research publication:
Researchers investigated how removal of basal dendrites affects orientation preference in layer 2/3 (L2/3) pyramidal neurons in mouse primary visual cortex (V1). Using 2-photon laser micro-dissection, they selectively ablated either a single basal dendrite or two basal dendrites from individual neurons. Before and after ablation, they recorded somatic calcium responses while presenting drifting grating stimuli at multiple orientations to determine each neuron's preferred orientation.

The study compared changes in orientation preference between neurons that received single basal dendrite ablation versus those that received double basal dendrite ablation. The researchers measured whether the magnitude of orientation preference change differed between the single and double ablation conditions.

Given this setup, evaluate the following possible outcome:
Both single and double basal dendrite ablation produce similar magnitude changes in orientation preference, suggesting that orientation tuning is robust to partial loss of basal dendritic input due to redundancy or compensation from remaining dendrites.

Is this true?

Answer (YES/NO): NO